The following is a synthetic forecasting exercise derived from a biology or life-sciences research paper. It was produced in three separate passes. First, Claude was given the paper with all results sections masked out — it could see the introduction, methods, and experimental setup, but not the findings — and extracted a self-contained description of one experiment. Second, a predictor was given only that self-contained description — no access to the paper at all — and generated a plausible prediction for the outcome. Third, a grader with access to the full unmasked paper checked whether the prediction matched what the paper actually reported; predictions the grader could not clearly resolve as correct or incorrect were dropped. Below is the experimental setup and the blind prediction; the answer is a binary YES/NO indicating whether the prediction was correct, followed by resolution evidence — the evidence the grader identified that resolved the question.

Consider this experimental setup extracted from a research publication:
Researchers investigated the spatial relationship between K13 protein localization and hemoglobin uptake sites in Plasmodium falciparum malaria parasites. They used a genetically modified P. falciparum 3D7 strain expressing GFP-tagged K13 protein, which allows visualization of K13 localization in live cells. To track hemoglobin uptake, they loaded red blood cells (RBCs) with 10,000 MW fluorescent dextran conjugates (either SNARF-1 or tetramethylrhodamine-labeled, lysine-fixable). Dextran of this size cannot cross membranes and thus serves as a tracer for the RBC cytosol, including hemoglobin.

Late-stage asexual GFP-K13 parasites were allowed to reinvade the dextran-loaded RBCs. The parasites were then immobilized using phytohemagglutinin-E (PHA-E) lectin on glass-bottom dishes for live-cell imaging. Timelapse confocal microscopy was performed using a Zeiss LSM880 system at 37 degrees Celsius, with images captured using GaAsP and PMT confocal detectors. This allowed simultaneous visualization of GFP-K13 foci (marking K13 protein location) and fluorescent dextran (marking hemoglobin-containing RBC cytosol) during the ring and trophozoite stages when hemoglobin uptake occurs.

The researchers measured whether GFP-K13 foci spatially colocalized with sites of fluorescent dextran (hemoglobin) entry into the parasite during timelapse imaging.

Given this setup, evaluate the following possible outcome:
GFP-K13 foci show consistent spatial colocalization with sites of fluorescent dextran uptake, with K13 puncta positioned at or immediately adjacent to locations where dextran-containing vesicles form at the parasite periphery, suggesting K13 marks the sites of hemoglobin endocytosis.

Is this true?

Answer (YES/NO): YES